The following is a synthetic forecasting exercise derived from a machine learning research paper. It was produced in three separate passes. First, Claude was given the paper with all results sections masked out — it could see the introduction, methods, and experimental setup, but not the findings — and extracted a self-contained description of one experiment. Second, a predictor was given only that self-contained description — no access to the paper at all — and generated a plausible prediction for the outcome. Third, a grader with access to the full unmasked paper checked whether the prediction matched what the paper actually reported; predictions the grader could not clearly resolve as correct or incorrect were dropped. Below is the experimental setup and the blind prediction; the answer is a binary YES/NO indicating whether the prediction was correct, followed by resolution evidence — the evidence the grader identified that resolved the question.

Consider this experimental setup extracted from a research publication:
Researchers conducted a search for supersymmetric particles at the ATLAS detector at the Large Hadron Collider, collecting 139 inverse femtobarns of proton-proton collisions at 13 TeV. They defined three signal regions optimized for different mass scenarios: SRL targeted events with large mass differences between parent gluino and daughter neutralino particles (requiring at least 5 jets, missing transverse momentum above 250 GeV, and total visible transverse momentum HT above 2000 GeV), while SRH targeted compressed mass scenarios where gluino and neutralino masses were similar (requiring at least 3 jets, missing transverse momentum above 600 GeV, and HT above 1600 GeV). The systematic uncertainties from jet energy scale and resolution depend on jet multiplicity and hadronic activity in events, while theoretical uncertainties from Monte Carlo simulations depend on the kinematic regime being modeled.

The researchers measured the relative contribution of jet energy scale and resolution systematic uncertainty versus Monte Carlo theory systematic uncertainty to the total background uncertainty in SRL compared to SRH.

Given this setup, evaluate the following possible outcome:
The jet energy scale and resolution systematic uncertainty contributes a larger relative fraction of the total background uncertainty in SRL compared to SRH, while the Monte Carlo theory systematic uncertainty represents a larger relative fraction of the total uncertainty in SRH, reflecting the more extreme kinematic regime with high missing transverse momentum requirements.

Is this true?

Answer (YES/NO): YES